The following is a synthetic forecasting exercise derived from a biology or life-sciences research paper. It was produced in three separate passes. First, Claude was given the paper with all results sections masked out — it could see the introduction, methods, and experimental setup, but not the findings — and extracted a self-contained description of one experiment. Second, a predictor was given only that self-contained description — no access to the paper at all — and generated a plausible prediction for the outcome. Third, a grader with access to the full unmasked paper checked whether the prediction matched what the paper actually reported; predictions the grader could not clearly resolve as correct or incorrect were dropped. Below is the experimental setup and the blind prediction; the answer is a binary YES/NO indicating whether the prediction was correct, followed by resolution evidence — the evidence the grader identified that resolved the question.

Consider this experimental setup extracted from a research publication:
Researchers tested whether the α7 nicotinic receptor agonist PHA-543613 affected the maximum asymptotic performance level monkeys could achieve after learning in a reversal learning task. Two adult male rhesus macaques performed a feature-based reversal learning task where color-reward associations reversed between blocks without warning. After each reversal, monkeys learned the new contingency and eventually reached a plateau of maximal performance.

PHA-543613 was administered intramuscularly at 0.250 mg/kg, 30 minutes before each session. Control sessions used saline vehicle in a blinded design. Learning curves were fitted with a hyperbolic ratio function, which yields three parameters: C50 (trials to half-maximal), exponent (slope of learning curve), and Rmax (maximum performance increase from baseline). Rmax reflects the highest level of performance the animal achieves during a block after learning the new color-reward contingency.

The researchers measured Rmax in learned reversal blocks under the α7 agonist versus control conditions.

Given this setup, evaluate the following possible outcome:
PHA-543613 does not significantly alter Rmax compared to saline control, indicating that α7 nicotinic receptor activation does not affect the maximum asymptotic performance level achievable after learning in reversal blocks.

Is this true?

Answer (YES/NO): NO